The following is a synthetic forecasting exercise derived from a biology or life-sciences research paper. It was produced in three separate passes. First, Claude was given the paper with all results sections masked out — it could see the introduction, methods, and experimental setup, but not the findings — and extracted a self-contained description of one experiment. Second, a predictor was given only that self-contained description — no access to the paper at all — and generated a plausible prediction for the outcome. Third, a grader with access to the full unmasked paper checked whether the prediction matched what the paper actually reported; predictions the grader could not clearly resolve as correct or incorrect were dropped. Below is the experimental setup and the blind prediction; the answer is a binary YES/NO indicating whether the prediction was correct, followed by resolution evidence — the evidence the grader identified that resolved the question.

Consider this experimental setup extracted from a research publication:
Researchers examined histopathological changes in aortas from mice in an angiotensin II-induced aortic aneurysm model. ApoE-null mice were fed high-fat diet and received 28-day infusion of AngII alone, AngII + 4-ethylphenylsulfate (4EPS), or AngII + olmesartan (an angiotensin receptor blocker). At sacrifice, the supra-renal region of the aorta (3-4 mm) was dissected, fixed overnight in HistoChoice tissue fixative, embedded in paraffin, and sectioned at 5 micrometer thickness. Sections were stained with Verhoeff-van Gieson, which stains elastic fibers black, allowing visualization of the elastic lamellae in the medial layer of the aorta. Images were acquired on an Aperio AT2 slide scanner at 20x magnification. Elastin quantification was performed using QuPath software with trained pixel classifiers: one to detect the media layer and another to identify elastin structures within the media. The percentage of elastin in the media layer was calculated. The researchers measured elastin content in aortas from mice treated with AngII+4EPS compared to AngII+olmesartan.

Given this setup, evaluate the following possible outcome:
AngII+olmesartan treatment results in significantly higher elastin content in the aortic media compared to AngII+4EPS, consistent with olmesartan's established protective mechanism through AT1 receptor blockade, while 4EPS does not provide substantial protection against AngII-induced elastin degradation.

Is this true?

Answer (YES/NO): NO